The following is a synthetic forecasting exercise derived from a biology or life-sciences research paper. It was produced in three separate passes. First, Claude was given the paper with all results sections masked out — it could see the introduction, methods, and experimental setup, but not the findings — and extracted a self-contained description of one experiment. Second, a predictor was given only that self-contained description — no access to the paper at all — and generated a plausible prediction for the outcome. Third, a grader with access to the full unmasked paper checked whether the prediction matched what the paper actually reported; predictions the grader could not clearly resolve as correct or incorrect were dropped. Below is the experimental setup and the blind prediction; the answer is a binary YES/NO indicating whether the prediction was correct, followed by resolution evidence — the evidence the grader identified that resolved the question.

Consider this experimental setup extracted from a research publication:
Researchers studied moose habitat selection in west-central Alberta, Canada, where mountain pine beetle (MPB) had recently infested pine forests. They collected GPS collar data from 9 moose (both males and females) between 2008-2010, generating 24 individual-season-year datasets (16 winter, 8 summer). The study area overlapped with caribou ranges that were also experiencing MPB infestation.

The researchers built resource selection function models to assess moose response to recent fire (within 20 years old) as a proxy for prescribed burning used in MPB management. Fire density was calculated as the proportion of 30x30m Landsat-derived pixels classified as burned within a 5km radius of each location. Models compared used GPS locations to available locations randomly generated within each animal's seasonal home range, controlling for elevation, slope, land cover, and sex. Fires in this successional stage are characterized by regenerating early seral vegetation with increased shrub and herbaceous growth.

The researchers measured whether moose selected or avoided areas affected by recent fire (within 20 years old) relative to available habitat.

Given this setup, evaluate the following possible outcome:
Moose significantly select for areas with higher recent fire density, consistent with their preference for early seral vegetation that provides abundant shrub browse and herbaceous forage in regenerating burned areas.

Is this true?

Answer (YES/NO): YES